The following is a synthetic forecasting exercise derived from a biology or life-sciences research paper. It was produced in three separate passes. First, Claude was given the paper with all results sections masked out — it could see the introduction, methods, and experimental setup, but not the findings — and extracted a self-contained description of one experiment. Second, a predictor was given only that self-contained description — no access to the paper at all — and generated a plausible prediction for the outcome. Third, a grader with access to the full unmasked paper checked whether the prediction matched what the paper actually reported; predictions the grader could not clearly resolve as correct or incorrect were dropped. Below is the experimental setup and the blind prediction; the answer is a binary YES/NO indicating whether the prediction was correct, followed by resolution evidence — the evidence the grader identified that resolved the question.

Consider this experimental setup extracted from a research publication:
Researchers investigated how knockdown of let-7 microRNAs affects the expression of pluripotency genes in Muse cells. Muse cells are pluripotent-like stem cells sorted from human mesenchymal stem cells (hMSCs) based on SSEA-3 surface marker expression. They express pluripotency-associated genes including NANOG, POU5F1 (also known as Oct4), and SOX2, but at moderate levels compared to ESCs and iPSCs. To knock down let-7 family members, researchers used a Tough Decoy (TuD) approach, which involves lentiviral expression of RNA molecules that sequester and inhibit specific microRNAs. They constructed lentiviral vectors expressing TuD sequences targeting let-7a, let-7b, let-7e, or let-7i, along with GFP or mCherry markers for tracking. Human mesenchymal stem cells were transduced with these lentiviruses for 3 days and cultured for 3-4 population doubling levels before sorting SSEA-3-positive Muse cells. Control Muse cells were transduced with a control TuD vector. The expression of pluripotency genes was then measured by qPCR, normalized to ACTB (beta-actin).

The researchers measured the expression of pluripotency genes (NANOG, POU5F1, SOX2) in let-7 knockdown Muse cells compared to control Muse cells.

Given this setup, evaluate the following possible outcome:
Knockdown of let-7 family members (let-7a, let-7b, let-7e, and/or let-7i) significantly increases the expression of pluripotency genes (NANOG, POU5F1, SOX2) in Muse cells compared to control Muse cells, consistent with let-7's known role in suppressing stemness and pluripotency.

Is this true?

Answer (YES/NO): NO